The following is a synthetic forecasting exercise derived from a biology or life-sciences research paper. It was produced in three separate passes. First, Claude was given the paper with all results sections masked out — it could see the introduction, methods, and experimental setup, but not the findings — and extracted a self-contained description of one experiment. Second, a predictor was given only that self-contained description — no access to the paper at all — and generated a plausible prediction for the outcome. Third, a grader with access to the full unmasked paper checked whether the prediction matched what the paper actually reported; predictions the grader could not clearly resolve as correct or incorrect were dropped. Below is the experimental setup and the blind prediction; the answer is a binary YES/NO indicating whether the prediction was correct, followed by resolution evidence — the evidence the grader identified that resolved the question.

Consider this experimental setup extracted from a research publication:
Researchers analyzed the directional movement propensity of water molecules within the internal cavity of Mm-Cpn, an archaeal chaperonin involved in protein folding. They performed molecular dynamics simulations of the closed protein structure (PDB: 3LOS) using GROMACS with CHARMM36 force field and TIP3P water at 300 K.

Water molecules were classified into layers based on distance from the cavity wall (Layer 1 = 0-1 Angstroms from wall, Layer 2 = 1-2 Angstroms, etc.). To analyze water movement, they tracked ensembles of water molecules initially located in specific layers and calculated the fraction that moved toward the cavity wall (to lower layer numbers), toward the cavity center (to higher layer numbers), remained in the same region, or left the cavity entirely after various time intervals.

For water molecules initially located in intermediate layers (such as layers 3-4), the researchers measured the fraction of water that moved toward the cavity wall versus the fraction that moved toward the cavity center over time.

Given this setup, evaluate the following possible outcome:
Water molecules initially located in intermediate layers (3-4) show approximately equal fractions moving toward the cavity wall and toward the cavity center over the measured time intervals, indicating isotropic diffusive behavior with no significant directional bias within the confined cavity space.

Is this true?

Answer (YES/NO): NO